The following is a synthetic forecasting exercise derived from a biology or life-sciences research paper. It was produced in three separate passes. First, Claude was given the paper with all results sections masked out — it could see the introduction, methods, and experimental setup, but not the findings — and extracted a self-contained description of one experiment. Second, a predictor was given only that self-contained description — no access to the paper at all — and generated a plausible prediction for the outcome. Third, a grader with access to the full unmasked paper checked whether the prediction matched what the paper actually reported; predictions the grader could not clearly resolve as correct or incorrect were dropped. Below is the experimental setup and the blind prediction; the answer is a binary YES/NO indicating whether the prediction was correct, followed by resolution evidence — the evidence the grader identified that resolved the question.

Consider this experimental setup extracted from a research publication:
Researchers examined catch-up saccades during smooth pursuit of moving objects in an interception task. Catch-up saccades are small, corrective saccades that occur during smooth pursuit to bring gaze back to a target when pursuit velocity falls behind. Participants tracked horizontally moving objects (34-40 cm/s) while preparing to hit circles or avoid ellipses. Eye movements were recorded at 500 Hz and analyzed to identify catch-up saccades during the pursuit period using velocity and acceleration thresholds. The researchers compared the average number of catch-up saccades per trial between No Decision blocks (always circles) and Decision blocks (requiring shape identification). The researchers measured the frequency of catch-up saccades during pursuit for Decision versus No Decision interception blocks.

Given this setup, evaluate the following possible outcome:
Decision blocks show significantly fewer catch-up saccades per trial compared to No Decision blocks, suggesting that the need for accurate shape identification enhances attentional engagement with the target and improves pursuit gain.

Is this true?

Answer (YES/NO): NO